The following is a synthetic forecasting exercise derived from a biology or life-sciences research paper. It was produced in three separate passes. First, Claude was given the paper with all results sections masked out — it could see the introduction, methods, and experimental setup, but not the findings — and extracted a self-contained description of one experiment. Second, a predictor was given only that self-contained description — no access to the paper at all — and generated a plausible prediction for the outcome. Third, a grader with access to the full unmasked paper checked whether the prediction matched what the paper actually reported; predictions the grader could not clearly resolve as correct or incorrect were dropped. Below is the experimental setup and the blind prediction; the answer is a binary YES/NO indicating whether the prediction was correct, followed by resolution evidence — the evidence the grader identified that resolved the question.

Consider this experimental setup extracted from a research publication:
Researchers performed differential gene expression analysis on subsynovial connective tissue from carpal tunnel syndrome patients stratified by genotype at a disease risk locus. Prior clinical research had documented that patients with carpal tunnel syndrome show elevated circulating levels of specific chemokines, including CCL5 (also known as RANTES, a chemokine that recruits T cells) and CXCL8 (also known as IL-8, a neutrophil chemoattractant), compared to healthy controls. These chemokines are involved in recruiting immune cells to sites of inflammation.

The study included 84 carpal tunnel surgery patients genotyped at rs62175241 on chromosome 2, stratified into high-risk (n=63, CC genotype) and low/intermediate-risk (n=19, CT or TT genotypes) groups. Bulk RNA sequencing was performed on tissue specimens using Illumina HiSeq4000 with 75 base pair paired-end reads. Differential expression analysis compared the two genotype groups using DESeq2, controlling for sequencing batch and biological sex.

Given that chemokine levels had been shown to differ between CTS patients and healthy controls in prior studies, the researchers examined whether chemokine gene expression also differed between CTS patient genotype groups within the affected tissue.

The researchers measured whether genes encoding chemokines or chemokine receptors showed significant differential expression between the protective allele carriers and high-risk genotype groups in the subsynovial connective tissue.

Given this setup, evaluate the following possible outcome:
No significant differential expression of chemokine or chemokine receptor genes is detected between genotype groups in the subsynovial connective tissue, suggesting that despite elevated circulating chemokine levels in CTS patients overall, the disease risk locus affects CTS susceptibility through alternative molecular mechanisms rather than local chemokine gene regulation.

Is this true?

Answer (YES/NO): NO